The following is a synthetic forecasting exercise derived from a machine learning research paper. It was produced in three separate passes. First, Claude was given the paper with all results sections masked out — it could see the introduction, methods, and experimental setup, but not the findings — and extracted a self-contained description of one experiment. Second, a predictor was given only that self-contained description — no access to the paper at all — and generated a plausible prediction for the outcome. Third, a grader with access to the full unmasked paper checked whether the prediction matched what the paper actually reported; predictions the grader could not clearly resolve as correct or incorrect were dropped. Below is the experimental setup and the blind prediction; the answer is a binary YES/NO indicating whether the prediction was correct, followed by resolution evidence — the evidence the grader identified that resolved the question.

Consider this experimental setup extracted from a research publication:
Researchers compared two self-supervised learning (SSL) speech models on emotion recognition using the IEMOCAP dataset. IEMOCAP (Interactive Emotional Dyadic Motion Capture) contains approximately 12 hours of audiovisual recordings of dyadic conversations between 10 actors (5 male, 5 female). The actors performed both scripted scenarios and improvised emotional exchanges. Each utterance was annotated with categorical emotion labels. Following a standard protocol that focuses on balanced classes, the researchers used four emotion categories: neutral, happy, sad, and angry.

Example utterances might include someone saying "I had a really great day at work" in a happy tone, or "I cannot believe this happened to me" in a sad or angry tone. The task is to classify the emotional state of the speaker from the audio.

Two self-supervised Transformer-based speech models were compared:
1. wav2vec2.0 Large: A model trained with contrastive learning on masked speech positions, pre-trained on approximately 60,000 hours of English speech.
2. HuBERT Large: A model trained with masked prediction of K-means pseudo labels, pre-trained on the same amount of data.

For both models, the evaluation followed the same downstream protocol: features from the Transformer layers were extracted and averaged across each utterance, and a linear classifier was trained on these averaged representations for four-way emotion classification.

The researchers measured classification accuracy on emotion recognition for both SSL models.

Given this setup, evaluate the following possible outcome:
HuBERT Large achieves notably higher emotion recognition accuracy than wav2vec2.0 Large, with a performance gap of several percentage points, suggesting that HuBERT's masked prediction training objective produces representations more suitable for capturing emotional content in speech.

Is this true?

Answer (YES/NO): NO